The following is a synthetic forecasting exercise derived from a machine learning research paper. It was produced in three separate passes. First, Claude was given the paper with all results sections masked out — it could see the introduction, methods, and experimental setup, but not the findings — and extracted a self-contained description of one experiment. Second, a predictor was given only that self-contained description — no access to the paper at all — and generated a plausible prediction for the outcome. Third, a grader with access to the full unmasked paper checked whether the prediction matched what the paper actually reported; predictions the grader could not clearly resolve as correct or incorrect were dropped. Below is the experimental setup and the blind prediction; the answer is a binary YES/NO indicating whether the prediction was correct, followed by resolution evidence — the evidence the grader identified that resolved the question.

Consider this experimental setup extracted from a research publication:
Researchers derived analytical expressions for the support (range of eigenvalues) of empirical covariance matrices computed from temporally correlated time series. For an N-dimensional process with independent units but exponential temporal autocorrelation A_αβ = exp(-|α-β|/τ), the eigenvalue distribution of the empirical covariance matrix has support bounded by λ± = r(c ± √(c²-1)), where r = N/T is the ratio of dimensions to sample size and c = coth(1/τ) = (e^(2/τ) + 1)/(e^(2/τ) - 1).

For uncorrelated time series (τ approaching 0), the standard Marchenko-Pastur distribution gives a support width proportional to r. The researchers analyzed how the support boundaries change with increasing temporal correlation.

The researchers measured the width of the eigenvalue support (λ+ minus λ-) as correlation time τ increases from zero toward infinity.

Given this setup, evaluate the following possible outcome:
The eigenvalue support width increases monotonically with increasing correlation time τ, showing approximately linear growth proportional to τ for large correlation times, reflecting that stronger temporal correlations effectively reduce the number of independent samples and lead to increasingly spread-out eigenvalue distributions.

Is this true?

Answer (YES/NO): YES